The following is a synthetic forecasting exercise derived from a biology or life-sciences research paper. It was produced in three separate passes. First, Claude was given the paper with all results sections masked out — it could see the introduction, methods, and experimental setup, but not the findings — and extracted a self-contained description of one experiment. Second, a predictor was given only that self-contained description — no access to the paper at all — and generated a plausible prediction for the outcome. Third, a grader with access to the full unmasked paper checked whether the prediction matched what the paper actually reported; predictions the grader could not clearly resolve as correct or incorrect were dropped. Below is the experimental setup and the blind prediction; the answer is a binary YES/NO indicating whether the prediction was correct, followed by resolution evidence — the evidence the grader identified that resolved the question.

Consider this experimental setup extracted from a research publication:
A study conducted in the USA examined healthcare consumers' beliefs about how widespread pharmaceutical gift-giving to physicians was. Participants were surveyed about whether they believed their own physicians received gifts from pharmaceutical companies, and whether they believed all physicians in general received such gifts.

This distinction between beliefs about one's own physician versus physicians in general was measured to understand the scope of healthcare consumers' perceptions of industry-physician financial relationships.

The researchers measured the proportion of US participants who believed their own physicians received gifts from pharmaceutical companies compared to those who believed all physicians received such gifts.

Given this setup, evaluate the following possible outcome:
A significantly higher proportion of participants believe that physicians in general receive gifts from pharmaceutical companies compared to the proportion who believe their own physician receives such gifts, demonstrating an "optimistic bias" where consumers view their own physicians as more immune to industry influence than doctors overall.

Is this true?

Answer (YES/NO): NO